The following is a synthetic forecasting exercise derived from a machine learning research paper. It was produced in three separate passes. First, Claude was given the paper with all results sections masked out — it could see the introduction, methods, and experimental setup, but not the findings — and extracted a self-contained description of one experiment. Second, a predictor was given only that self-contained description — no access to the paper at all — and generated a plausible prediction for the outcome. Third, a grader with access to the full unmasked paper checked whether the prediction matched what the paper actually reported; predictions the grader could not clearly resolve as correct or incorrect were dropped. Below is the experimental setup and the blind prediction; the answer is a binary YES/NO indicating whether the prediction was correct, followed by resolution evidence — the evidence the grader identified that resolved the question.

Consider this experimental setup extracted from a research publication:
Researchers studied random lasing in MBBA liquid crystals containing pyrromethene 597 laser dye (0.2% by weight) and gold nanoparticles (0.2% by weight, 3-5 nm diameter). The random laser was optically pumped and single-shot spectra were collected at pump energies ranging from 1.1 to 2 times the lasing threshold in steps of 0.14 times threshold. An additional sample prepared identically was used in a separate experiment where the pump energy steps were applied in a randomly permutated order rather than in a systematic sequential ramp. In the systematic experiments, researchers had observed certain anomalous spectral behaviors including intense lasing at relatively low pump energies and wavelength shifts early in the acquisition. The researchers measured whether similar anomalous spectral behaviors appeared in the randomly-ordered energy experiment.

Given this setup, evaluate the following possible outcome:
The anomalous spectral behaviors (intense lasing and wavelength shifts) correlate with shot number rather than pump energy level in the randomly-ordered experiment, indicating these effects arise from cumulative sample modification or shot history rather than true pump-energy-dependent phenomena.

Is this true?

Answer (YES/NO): NO